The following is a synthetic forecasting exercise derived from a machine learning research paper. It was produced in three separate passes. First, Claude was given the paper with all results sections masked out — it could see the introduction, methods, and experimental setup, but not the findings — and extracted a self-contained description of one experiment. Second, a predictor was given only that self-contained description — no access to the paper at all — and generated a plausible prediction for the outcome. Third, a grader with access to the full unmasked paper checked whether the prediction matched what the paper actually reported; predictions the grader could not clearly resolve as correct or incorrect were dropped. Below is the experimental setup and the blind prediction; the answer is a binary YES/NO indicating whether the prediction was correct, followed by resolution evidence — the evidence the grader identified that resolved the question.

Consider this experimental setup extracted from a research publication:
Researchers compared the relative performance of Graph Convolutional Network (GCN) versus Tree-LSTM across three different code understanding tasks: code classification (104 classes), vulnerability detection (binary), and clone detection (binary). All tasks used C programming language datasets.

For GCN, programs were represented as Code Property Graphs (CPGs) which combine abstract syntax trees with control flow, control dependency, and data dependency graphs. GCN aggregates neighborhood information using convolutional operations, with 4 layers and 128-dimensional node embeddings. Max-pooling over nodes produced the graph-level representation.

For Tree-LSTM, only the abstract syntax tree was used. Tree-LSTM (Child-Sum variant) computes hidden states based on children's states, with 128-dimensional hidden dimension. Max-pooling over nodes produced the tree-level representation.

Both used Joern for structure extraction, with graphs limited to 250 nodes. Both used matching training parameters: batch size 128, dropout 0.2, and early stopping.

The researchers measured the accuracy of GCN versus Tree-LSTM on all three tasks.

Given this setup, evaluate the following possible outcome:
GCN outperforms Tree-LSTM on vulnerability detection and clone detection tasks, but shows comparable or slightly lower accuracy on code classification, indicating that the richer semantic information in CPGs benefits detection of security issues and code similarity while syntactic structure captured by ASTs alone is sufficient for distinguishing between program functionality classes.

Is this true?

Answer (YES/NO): NO